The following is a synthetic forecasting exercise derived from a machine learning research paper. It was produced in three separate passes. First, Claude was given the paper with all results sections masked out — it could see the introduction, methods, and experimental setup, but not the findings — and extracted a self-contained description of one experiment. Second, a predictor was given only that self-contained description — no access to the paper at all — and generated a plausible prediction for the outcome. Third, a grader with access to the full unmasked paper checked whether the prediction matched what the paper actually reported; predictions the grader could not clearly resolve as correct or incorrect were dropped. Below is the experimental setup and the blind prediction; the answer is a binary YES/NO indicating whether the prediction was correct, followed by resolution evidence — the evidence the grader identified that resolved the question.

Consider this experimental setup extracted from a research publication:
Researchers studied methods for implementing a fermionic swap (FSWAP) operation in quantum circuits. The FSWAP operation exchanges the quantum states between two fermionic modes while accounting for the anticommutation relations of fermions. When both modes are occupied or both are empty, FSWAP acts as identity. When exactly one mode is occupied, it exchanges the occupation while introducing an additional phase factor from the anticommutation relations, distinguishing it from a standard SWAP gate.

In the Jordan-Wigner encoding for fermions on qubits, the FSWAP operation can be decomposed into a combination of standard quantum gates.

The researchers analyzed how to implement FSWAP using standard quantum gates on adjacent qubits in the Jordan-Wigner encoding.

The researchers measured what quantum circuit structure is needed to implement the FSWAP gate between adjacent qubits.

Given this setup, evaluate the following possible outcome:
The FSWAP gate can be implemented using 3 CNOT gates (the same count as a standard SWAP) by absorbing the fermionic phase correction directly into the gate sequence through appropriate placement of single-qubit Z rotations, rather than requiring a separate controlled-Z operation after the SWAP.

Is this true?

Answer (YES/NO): NO